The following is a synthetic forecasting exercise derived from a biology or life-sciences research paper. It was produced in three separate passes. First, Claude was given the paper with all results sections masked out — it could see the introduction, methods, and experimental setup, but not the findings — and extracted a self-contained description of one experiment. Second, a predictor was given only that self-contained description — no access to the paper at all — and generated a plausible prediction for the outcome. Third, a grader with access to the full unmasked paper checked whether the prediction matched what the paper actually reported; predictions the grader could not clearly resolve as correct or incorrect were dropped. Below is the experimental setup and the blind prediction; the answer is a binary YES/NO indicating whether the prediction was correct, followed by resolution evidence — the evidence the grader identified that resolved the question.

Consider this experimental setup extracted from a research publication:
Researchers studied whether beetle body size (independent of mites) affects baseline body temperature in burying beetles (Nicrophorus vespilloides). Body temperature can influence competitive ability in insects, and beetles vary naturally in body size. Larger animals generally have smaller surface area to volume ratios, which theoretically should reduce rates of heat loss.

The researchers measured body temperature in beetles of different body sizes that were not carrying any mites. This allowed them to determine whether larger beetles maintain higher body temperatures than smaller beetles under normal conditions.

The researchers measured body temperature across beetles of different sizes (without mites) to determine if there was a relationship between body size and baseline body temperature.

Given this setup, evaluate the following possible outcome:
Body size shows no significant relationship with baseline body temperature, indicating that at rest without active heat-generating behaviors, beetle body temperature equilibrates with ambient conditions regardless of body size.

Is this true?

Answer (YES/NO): NO